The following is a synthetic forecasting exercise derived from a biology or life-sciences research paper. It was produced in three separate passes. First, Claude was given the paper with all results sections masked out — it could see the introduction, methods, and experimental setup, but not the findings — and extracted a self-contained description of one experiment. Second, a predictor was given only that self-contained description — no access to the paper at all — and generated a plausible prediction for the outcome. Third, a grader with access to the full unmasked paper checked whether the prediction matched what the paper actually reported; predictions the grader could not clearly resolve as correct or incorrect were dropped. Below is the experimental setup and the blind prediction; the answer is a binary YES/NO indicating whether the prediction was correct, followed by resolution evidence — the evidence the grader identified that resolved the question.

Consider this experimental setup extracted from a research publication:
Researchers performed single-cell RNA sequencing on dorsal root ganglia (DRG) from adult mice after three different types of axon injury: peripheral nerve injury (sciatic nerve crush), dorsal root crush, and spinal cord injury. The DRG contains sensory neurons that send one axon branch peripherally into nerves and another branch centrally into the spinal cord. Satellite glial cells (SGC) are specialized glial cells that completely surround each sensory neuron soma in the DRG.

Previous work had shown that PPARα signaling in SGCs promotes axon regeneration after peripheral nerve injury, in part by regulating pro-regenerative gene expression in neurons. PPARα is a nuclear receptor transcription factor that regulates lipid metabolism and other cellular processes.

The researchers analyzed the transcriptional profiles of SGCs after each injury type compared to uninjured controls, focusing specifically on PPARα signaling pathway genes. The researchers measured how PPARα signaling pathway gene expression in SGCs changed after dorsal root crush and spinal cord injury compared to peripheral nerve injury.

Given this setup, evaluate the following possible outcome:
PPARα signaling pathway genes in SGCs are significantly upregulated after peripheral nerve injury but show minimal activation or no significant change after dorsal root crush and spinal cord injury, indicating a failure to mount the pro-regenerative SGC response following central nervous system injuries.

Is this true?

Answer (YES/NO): NO